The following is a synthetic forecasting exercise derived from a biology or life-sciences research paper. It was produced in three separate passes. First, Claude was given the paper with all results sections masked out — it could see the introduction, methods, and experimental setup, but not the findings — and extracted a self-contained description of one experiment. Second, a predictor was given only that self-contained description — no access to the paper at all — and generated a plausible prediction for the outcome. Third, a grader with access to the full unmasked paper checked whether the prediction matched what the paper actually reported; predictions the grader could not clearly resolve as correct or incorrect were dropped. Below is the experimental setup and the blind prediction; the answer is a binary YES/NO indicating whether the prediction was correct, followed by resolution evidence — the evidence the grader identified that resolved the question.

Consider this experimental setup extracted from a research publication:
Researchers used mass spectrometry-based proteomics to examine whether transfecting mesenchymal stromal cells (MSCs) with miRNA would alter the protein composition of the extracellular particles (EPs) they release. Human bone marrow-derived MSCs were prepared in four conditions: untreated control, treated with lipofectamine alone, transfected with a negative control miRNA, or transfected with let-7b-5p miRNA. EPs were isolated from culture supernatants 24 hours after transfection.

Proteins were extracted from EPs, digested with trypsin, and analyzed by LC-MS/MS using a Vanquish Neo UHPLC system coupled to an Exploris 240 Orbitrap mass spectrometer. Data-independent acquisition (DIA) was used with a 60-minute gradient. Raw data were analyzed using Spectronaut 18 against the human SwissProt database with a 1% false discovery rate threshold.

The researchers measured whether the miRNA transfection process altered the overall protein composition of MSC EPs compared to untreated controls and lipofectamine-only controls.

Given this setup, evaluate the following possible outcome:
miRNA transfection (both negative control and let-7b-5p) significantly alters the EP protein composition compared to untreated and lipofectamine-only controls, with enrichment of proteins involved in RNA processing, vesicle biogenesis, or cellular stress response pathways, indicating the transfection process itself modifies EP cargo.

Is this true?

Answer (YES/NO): NO